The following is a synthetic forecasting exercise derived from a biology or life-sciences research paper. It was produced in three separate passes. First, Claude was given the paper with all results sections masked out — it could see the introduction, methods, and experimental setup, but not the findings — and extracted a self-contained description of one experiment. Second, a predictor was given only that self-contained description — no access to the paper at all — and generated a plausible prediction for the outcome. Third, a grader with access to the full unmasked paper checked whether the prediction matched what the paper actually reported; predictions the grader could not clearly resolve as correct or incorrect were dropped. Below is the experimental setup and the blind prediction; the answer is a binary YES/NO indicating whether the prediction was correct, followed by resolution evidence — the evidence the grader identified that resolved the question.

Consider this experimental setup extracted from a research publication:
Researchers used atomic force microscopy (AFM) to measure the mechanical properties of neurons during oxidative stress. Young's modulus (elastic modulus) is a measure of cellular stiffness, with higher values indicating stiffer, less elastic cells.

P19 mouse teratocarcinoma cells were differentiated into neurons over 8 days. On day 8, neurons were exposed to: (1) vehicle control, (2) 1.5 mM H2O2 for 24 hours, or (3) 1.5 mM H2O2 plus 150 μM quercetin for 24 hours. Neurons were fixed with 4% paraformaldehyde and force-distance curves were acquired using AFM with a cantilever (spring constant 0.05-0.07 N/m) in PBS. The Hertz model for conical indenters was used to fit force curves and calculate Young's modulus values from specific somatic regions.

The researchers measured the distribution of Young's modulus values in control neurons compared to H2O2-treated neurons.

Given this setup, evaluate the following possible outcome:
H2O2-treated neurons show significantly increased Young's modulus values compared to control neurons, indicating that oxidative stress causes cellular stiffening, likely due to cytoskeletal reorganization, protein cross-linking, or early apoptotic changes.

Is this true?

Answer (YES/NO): YES